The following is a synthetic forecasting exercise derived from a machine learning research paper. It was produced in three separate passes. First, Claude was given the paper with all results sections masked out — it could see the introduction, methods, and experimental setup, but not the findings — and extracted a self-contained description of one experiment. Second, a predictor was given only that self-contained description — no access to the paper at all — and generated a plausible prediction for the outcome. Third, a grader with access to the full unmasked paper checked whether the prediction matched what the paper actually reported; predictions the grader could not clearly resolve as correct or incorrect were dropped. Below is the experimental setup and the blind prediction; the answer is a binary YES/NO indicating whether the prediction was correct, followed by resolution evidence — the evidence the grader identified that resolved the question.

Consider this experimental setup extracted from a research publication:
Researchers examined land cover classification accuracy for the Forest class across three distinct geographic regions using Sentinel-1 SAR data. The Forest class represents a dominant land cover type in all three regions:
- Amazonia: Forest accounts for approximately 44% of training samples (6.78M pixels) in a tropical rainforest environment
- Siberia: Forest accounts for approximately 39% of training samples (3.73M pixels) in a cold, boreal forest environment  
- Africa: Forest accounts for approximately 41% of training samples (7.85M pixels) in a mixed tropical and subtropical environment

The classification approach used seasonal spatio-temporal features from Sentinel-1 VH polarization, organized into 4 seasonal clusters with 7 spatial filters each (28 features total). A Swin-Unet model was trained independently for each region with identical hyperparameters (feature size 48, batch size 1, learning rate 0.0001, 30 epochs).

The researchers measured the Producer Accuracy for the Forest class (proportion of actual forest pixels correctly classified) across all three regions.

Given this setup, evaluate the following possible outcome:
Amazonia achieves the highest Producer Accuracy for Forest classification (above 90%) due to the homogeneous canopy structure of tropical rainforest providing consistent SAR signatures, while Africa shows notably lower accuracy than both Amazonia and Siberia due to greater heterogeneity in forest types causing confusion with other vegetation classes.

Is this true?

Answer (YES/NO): NO